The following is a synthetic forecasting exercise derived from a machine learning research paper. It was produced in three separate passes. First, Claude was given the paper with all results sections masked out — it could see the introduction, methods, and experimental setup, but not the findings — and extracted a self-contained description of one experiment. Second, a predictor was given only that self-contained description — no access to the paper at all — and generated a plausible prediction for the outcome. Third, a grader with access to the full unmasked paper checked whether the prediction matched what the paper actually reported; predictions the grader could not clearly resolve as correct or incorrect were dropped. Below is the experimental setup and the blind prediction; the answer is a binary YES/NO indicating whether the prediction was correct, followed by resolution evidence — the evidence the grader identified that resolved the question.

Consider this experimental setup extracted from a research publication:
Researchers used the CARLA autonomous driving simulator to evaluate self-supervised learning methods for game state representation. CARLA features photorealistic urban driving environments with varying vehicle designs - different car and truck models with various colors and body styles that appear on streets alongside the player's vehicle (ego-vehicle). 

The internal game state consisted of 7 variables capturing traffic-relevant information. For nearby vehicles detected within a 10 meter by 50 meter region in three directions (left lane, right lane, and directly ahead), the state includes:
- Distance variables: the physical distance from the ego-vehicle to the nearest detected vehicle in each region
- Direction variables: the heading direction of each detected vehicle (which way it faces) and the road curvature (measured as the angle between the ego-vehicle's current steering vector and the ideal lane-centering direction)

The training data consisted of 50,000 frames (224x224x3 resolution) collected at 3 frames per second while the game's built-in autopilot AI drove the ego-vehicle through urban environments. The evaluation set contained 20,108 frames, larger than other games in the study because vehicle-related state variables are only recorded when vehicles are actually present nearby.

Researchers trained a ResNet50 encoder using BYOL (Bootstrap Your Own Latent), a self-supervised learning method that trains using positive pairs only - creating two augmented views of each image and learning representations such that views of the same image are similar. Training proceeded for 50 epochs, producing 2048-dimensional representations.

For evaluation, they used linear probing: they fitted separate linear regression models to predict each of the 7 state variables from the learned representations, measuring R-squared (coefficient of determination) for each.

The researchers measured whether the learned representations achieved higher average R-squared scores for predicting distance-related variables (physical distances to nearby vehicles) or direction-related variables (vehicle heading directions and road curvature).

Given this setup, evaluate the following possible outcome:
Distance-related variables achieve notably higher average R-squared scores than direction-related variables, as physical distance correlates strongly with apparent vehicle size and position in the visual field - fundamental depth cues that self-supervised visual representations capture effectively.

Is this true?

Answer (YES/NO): NO